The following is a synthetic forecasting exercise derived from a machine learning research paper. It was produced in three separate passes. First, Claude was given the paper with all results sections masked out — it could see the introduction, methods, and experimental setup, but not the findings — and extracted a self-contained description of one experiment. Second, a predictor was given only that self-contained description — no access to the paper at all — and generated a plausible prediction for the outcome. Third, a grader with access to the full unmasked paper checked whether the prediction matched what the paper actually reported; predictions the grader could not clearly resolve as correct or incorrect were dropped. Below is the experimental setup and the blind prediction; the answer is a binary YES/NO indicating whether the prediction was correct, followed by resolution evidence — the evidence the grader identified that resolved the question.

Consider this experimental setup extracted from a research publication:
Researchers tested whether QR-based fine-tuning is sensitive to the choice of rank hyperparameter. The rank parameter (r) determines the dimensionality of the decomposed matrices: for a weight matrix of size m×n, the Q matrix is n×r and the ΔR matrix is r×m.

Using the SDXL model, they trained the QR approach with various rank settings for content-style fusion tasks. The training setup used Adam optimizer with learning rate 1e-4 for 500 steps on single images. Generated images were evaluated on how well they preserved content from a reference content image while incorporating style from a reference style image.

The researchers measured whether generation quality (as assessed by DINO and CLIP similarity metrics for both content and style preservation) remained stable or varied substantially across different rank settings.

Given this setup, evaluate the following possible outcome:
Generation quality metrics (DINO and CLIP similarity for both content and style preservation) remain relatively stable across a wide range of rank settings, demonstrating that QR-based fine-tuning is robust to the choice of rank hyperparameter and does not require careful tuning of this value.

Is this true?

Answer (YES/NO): YES